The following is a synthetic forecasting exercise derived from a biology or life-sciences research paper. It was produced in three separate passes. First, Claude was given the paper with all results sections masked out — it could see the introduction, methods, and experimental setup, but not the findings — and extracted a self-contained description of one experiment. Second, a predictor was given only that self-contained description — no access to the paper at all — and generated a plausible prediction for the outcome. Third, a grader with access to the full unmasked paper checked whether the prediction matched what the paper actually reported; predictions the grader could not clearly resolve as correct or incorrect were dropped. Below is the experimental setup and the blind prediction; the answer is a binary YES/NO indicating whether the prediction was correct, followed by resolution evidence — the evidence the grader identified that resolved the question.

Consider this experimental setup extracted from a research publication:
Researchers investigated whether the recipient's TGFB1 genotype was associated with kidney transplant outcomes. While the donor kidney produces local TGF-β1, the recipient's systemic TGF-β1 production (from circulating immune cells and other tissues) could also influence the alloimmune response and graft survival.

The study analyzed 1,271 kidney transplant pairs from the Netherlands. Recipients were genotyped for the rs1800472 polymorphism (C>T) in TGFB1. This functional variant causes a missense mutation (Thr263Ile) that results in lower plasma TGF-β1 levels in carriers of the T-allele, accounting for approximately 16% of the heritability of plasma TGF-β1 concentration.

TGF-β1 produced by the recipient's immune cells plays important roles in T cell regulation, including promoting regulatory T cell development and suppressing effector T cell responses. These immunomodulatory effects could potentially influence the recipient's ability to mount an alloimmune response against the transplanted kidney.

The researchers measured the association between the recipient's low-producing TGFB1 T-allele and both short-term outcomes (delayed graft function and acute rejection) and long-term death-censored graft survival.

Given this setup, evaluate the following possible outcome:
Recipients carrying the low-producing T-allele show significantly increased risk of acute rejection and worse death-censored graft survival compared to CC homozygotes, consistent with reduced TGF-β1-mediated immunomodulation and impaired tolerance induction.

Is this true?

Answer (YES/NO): NO